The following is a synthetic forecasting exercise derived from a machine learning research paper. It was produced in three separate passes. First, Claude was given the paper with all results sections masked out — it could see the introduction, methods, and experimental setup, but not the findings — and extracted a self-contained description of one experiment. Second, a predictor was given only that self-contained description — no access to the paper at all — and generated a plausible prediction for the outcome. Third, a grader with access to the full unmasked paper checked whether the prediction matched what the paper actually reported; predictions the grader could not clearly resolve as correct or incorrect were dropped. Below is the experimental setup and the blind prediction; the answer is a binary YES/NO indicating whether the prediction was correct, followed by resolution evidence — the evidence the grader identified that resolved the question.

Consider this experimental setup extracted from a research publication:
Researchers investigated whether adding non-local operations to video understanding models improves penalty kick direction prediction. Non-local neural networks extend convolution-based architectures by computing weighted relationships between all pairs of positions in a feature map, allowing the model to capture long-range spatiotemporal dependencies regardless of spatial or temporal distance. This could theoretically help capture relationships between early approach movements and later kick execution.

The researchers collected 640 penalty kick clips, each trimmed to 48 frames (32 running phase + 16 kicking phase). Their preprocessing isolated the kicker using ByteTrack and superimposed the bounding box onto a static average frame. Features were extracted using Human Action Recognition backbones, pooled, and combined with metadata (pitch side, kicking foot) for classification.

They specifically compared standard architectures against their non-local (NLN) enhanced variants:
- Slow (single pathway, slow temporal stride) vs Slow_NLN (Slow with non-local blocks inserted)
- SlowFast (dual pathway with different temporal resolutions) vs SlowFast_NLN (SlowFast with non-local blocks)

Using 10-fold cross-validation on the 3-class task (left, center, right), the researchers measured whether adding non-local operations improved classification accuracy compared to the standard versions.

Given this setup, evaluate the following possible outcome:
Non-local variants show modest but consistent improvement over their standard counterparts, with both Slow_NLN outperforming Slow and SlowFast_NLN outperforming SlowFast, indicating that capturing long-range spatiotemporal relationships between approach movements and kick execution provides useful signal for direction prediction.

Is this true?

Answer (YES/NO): NO